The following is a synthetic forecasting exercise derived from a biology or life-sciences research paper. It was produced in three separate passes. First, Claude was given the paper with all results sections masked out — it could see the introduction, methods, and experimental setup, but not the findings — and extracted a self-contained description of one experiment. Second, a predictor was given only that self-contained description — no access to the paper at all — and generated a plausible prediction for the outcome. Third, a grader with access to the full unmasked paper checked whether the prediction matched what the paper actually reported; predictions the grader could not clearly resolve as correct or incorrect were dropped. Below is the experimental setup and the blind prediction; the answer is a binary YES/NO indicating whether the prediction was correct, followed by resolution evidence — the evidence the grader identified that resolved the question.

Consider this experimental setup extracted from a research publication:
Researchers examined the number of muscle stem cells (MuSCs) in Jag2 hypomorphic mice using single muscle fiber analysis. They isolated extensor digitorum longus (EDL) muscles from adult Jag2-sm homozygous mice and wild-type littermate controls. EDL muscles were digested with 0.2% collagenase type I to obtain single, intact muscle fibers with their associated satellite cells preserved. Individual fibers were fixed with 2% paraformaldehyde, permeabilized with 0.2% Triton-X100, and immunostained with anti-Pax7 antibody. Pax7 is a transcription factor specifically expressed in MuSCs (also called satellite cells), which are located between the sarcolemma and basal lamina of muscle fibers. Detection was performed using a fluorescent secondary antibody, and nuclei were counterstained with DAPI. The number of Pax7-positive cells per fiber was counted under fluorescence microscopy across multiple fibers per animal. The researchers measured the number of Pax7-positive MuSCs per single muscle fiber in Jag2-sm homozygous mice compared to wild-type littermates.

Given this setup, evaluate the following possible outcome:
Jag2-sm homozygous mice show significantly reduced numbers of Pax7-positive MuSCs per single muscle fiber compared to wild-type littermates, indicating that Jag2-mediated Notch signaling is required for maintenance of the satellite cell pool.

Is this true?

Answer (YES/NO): YES